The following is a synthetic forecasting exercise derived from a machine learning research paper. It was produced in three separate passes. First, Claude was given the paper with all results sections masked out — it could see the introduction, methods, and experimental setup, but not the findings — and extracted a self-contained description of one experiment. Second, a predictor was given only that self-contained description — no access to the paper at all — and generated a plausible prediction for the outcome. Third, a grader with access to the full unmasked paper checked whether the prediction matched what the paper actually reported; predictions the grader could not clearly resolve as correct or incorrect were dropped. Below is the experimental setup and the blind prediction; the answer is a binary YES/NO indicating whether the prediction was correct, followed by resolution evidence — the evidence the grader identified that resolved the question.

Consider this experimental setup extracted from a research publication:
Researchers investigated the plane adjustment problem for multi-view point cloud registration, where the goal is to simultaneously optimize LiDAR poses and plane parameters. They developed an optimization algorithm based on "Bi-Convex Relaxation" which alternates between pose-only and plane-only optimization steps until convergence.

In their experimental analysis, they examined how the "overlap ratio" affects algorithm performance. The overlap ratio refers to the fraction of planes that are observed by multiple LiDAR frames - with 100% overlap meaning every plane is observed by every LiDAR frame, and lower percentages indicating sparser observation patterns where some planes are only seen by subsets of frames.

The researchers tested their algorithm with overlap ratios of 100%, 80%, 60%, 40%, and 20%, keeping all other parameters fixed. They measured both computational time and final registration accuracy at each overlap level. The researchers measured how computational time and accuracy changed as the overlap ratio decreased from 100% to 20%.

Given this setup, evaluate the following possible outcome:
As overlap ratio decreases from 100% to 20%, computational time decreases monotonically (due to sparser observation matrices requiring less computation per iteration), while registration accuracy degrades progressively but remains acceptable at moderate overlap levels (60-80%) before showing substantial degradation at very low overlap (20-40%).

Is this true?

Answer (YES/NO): NO